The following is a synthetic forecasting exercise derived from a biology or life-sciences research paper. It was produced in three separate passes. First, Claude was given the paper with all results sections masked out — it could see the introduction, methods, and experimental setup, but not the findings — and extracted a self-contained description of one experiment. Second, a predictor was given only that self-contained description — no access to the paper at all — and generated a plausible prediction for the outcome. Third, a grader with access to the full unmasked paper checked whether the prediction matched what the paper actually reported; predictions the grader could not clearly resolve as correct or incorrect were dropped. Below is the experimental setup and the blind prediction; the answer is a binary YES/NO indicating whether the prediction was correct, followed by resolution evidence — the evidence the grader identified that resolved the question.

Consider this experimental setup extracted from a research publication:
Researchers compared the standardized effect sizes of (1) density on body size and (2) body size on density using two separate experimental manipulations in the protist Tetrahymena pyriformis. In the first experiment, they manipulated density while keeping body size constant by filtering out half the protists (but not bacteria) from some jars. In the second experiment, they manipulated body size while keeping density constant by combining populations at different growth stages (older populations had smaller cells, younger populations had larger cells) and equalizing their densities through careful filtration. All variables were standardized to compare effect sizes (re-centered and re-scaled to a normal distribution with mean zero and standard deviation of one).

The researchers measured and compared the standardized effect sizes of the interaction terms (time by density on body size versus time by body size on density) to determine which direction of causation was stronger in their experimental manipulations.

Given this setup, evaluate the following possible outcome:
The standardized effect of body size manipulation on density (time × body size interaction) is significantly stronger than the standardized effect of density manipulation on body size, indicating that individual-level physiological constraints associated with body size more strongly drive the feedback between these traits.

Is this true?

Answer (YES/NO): NO